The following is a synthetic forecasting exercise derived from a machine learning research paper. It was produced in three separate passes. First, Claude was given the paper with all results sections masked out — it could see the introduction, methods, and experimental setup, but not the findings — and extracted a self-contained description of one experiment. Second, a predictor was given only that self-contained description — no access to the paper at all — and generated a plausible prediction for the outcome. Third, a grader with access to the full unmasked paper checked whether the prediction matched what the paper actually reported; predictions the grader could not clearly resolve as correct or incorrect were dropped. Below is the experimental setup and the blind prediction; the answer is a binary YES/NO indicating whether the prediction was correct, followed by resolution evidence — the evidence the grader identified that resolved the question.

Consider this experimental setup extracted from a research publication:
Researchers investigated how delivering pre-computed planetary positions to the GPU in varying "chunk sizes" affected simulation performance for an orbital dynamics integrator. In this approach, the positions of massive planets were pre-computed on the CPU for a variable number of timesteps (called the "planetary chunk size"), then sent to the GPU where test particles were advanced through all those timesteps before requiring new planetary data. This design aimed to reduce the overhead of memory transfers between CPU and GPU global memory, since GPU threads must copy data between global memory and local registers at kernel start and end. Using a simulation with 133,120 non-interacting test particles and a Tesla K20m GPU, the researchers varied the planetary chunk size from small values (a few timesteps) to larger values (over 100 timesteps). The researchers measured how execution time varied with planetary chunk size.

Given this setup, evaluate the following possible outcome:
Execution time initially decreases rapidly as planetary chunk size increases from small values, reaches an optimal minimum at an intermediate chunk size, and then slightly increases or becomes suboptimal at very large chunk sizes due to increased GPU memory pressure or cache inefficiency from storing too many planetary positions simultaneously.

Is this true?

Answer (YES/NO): NO